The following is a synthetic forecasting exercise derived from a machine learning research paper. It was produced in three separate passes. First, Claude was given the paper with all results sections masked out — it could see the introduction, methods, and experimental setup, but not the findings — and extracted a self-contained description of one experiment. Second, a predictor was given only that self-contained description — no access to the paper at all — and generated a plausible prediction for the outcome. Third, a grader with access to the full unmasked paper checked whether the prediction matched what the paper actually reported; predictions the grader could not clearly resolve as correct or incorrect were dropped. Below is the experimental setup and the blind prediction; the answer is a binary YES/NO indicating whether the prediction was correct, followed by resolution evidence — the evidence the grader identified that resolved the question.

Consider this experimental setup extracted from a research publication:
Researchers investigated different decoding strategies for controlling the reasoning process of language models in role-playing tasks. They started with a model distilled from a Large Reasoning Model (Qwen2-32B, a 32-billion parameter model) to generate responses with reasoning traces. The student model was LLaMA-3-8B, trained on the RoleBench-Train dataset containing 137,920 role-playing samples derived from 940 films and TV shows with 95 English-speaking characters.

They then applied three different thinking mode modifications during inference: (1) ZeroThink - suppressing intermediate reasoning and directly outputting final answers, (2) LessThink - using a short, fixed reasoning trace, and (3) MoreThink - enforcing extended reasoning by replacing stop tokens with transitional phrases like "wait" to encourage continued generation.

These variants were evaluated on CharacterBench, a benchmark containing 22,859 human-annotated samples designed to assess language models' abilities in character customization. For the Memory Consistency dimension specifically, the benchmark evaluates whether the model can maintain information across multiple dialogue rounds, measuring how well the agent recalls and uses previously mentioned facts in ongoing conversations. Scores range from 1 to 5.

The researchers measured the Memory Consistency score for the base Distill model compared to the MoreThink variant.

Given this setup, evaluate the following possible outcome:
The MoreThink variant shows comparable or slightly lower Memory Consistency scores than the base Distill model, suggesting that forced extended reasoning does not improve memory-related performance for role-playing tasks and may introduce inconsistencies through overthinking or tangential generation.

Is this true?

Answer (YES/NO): NO